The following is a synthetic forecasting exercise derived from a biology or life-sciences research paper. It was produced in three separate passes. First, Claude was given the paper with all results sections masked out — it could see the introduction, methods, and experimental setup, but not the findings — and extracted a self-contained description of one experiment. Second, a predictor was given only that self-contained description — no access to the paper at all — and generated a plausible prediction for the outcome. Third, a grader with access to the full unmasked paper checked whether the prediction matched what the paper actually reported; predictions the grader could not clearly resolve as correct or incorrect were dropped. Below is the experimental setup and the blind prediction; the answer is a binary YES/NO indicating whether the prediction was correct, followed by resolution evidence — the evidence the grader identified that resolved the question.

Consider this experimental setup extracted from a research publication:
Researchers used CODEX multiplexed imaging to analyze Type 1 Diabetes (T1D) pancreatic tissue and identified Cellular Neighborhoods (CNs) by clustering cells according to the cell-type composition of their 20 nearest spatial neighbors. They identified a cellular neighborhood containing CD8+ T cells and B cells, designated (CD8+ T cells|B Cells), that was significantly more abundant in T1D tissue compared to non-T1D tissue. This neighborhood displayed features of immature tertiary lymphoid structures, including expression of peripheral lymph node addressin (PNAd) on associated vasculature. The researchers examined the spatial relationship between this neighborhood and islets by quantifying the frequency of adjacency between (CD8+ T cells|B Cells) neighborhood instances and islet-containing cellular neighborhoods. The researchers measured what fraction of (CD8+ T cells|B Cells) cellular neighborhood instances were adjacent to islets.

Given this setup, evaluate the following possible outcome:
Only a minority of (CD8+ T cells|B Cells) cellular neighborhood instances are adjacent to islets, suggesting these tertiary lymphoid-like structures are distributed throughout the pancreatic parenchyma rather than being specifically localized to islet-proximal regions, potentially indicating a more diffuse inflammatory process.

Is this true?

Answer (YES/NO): YES